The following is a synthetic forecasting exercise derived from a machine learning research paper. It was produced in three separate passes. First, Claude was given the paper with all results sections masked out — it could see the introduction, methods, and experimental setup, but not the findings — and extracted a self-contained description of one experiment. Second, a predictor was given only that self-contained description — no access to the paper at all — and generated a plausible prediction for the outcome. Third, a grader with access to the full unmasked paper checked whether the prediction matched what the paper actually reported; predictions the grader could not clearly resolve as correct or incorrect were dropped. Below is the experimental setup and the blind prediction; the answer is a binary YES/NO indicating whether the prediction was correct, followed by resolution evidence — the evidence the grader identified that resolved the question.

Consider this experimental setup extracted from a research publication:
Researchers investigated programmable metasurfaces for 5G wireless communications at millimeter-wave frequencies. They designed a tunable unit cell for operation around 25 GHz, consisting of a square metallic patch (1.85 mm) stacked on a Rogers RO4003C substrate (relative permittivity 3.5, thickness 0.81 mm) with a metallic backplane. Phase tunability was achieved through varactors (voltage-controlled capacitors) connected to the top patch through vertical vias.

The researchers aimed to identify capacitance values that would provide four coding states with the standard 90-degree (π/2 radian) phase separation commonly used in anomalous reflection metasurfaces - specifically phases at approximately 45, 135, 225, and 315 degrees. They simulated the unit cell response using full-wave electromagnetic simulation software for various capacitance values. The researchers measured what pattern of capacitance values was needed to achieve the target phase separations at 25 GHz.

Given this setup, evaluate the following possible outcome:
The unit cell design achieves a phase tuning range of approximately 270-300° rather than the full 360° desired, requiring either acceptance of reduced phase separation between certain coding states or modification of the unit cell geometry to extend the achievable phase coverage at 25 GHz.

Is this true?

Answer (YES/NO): NO